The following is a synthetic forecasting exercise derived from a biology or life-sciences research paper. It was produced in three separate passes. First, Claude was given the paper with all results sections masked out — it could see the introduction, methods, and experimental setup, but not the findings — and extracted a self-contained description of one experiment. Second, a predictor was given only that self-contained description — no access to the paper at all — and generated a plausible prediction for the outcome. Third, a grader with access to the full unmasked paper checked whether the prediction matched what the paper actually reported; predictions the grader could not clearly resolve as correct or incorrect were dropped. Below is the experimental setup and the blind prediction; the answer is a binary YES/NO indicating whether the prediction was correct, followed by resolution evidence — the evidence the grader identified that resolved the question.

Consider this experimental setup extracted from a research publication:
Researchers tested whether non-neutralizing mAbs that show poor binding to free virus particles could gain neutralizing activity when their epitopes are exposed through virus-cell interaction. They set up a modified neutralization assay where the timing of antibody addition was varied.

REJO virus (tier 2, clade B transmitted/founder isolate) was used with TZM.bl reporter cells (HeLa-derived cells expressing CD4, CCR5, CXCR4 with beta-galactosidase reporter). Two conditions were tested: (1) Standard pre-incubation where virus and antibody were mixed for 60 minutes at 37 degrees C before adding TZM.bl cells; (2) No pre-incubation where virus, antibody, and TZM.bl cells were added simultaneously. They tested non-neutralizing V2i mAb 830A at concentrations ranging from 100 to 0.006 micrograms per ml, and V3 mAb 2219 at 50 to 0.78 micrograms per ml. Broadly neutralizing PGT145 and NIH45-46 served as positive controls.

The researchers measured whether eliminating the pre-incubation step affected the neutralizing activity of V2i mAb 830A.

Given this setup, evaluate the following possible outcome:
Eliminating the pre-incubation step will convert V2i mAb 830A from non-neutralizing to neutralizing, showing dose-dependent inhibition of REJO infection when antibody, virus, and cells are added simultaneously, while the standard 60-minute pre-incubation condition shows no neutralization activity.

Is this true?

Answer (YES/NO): NO